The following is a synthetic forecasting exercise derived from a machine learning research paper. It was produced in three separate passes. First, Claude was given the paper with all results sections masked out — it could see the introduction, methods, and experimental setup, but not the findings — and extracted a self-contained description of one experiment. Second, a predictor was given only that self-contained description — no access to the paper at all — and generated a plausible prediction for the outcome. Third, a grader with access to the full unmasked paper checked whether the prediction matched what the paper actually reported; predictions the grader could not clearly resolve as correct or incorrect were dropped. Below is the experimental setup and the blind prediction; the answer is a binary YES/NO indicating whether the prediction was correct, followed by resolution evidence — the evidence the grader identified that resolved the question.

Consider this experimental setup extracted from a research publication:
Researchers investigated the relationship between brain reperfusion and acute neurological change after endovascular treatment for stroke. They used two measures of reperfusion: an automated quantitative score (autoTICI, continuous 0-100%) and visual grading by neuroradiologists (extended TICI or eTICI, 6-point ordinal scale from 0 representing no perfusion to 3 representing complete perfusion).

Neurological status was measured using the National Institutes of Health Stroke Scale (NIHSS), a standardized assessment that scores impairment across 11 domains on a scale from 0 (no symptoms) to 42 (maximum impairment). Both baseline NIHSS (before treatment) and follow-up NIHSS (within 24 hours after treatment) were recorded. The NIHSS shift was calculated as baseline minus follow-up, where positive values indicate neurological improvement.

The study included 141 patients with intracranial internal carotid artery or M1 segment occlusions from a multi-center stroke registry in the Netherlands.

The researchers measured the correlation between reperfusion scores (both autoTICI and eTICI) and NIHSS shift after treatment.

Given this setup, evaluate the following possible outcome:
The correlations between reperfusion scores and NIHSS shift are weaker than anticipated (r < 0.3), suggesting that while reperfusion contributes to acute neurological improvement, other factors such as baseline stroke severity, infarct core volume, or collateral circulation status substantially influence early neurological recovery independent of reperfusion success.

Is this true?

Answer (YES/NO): NO